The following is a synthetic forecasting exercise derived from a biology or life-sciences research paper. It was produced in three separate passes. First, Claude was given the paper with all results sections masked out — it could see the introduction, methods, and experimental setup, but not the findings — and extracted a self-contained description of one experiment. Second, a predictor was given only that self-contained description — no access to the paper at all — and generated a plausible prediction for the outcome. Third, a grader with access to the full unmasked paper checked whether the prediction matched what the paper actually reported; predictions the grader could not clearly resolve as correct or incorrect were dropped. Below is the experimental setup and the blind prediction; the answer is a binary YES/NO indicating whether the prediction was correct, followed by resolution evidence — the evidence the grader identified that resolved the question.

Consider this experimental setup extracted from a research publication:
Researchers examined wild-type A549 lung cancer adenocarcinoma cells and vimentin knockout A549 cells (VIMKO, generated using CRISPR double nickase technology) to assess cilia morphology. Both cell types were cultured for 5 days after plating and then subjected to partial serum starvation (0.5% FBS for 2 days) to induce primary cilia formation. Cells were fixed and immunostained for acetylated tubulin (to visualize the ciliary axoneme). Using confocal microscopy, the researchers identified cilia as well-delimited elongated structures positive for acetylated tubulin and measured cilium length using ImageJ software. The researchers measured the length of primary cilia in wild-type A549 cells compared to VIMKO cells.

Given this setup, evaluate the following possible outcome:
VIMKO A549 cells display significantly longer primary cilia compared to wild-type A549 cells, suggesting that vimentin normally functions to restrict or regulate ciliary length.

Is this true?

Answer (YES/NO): NO